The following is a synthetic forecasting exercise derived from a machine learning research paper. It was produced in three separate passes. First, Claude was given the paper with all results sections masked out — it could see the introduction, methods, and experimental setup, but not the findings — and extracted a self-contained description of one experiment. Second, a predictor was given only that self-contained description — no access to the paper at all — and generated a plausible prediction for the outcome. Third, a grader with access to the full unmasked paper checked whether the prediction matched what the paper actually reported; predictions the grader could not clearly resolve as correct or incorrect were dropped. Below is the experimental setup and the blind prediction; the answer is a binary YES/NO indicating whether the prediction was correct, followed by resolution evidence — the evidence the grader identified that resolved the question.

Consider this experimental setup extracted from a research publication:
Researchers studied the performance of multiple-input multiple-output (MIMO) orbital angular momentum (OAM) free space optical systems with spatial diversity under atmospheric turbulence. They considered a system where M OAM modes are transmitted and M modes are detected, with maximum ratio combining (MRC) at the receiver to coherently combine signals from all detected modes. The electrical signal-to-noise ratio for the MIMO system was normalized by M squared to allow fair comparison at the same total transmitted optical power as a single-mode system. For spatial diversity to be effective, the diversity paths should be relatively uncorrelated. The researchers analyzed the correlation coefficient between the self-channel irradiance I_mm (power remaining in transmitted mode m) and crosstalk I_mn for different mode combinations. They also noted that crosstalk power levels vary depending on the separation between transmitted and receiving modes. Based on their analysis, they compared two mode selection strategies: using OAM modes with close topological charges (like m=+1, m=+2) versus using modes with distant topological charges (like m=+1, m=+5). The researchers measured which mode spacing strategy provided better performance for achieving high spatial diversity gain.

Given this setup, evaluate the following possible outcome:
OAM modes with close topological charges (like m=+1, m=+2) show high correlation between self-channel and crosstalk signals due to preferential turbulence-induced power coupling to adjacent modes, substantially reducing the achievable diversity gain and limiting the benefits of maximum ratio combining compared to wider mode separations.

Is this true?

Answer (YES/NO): NO